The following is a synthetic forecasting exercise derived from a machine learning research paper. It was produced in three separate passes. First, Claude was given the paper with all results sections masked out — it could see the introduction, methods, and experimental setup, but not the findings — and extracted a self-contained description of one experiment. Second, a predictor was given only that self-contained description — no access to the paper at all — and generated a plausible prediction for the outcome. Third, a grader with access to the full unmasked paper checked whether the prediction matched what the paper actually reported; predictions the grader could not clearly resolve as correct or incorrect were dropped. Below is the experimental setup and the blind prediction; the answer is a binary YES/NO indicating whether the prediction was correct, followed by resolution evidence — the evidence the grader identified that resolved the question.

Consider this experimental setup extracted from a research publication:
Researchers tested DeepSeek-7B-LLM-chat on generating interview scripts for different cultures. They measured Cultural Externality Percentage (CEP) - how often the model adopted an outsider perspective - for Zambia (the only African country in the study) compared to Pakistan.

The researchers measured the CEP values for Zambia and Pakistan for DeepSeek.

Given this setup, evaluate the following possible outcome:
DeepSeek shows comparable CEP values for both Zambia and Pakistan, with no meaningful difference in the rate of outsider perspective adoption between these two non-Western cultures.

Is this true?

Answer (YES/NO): NO